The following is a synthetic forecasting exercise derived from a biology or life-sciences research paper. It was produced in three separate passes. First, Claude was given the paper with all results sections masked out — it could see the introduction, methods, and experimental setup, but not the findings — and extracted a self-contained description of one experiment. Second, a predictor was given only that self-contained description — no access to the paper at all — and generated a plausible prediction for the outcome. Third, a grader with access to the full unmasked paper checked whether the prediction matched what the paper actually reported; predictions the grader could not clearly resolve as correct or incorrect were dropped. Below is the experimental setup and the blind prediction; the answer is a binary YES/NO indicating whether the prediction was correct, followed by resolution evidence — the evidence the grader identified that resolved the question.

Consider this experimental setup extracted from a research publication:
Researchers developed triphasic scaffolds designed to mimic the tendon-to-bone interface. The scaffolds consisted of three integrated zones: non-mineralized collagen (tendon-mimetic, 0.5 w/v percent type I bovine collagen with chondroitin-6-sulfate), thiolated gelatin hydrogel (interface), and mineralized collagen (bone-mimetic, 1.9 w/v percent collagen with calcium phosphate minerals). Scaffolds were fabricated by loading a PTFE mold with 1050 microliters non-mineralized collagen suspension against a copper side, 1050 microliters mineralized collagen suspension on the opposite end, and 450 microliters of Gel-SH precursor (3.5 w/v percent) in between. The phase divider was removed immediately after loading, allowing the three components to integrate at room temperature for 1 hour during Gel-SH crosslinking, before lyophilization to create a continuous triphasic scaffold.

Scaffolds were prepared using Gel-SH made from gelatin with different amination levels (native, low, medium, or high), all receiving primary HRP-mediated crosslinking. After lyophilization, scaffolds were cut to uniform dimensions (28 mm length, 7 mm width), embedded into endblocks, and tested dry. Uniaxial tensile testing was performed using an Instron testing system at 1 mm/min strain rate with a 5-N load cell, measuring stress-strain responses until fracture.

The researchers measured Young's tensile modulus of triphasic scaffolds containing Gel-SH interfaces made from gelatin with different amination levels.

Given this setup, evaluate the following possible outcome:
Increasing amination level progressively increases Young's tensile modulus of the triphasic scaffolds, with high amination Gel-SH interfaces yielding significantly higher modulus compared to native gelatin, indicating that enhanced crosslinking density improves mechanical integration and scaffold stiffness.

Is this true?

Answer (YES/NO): NO